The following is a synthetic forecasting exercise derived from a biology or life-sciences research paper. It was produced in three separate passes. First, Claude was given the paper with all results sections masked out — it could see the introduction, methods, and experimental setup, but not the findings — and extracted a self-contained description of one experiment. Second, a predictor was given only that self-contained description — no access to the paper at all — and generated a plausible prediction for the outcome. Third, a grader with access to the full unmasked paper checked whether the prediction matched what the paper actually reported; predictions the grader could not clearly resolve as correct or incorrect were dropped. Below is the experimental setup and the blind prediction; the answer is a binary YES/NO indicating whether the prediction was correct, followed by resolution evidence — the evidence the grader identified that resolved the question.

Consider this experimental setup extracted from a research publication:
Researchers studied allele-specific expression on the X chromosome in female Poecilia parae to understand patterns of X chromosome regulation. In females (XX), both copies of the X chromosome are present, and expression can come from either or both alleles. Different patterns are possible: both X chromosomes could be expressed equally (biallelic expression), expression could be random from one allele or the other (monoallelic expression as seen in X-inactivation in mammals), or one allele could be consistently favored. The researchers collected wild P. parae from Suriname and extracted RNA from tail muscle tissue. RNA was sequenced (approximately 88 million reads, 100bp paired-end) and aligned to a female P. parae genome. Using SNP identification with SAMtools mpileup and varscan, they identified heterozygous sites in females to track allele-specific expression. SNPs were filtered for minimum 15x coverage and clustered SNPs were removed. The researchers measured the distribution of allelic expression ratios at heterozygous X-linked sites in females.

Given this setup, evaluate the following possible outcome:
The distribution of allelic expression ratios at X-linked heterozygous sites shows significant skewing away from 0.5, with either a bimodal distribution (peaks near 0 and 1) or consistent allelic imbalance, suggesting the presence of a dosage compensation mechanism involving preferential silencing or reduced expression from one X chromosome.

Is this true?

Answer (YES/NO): NO